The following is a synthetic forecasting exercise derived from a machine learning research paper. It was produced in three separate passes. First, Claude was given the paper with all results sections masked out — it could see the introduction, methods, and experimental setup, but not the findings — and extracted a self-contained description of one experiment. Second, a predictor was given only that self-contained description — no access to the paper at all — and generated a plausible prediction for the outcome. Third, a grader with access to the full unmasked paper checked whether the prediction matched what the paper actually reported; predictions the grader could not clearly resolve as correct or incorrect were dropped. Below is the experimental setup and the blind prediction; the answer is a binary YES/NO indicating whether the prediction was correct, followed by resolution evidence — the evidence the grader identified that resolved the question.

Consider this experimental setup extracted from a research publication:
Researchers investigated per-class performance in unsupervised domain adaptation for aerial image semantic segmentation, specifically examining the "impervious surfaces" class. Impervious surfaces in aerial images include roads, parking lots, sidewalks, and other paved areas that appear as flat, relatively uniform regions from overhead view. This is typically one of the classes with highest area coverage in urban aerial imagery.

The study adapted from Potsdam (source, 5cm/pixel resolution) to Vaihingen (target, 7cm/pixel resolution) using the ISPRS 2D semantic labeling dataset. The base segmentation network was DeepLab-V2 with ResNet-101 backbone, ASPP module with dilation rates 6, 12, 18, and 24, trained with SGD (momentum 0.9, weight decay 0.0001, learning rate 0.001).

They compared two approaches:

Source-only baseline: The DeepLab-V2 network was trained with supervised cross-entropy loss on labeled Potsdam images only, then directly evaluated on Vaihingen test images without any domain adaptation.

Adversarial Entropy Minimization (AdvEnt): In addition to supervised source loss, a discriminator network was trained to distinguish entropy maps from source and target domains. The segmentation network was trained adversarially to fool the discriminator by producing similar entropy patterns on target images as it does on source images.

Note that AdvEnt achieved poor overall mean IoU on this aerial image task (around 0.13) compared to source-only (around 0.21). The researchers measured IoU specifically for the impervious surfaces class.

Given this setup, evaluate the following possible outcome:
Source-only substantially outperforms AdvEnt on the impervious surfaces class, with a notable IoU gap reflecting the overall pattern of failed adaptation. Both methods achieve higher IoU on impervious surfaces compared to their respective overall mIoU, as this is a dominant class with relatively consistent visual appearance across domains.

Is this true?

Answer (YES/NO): NO